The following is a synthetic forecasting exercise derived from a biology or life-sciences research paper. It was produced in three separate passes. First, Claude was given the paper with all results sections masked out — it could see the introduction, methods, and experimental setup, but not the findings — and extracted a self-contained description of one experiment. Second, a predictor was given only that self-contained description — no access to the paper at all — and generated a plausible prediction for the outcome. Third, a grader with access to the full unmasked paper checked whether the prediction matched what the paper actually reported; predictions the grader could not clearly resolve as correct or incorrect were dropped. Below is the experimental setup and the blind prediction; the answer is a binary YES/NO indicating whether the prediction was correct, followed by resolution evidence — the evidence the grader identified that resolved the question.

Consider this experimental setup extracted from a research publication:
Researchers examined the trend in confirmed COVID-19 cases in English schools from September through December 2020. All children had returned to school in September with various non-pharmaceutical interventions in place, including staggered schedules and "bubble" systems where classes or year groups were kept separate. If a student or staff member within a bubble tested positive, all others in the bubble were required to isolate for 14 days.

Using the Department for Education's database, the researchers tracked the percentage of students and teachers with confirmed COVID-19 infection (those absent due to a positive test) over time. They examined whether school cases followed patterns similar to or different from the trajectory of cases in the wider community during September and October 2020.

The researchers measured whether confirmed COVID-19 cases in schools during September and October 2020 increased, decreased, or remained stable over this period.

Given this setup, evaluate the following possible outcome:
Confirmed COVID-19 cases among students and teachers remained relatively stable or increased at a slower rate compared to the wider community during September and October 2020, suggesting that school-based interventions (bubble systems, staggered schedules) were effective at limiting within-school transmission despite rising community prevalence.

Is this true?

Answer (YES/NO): NO